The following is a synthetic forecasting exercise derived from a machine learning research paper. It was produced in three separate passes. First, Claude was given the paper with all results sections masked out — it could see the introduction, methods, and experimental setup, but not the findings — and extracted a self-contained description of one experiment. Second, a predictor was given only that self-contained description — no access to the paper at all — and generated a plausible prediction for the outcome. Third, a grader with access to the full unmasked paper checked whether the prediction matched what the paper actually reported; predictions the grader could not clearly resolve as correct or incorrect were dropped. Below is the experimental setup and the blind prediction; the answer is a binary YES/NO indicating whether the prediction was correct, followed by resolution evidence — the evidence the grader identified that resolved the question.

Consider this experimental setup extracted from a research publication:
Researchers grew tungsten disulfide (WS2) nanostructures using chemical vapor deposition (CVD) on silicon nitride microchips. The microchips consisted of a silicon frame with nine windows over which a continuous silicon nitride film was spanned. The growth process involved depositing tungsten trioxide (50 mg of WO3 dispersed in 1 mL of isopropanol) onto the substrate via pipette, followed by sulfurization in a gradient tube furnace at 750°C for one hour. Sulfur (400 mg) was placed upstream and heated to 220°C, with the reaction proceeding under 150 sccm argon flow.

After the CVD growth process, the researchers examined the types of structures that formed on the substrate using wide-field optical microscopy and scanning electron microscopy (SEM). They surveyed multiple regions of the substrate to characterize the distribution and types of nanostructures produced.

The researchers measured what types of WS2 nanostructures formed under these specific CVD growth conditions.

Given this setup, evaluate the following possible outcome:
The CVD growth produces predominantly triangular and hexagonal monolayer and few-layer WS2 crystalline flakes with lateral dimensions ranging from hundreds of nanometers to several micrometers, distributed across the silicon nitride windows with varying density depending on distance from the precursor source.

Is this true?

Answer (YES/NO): NO